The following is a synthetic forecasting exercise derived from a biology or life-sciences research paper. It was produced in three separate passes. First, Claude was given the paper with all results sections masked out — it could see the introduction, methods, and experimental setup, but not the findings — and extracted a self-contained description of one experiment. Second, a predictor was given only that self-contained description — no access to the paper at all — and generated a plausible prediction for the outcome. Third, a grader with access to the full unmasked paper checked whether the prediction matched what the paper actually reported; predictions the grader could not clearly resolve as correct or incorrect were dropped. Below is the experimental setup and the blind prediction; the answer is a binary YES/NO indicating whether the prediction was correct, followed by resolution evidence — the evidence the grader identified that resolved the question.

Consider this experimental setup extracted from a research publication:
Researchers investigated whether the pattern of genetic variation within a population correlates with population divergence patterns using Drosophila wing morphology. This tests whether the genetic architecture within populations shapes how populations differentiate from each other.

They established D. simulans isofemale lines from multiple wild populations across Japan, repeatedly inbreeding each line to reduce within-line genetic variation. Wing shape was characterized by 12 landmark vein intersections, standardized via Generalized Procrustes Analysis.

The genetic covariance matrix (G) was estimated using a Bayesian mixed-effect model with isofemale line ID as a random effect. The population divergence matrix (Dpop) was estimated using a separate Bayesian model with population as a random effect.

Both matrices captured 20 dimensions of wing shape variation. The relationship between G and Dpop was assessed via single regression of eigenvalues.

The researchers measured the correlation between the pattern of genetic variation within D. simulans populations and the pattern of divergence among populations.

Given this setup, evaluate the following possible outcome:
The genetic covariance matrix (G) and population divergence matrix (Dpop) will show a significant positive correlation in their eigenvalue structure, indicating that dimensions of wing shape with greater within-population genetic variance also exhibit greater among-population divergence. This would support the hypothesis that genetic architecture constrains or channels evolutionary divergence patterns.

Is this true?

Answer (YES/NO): YES